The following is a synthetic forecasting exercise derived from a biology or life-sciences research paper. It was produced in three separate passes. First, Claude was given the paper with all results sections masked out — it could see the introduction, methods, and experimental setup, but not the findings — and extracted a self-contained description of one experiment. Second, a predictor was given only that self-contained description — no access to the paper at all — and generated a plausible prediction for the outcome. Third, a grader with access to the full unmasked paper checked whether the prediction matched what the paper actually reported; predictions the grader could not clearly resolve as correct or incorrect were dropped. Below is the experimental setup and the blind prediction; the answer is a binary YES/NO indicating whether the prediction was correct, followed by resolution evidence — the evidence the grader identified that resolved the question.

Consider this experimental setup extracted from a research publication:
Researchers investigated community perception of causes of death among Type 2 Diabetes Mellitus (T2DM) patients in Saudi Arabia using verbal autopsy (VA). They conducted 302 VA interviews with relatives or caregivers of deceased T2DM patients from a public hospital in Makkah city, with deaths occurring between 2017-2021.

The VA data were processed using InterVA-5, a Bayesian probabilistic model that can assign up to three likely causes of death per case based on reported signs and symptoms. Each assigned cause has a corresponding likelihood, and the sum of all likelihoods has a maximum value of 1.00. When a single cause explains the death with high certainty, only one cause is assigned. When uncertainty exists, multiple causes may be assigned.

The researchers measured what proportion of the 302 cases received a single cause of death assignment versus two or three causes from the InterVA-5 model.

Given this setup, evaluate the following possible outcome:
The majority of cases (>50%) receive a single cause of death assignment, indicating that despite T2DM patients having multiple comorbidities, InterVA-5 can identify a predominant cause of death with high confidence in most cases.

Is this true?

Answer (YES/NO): YES